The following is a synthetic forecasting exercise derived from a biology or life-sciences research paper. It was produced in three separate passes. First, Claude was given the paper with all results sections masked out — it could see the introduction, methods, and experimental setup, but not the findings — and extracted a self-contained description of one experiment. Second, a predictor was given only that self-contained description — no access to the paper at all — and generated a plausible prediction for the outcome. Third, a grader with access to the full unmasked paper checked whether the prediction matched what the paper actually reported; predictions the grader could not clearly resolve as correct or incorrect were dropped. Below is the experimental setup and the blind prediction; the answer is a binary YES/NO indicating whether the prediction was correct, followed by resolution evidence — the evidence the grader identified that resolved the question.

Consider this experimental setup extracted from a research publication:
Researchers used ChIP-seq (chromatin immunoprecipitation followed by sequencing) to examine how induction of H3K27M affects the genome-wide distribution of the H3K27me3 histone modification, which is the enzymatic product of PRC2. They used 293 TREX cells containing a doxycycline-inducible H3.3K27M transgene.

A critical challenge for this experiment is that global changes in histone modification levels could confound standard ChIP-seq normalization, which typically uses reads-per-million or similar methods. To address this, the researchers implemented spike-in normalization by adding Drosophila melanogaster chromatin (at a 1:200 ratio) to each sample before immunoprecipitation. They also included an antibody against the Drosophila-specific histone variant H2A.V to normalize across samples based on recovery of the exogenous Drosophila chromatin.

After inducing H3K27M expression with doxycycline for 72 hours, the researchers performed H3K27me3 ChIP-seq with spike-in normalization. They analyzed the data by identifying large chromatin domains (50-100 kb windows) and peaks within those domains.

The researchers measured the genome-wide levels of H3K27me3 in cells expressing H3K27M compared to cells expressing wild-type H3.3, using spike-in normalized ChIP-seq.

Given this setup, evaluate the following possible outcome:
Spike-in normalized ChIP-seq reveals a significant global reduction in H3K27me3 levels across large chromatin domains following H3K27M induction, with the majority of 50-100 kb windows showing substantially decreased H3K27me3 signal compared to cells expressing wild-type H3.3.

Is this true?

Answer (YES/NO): YES